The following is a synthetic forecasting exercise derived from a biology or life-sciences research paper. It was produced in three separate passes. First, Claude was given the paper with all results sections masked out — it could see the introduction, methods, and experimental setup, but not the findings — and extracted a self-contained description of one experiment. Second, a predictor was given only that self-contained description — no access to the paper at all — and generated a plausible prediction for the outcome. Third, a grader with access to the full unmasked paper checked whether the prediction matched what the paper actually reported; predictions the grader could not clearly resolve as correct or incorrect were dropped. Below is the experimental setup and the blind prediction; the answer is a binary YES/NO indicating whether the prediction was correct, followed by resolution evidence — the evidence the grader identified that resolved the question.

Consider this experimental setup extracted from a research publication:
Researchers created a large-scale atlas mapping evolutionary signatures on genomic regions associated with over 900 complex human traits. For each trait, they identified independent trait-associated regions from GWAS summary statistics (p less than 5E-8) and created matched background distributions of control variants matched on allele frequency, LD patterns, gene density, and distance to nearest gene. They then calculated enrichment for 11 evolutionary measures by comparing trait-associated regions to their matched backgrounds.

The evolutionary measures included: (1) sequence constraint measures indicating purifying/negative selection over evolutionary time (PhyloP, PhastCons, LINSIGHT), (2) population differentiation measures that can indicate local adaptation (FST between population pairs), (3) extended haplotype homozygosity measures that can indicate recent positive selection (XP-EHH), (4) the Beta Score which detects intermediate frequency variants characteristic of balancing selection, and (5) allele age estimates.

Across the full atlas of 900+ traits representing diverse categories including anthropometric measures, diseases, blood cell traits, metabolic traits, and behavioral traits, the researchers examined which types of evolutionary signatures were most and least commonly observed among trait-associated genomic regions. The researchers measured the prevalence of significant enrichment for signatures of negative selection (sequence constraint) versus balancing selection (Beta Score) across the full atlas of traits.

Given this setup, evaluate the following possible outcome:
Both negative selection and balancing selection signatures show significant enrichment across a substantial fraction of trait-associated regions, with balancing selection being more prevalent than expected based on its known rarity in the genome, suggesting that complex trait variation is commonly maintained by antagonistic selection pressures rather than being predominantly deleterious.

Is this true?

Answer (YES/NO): NO